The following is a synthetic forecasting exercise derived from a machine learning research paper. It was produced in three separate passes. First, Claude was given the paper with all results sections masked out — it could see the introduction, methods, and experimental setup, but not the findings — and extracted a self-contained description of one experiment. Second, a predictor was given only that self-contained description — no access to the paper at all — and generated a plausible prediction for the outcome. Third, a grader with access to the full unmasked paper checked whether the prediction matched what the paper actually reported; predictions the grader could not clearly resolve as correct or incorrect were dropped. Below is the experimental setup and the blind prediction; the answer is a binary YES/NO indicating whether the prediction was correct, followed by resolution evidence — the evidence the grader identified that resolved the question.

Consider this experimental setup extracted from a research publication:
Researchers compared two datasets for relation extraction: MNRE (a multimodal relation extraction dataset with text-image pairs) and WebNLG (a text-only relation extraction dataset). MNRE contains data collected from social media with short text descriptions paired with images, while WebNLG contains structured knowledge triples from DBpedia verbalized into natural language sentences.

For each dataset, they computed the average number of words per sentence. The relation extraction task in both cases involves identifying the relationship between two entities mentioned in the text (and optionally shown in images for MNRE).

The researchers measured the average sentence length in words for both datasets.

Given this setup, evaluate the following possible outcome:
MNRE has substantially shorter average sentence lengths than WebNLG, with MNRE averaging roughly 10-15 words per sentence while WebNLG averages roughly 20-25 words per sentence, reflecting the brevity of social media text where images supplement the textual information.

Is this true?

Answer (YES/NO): NO